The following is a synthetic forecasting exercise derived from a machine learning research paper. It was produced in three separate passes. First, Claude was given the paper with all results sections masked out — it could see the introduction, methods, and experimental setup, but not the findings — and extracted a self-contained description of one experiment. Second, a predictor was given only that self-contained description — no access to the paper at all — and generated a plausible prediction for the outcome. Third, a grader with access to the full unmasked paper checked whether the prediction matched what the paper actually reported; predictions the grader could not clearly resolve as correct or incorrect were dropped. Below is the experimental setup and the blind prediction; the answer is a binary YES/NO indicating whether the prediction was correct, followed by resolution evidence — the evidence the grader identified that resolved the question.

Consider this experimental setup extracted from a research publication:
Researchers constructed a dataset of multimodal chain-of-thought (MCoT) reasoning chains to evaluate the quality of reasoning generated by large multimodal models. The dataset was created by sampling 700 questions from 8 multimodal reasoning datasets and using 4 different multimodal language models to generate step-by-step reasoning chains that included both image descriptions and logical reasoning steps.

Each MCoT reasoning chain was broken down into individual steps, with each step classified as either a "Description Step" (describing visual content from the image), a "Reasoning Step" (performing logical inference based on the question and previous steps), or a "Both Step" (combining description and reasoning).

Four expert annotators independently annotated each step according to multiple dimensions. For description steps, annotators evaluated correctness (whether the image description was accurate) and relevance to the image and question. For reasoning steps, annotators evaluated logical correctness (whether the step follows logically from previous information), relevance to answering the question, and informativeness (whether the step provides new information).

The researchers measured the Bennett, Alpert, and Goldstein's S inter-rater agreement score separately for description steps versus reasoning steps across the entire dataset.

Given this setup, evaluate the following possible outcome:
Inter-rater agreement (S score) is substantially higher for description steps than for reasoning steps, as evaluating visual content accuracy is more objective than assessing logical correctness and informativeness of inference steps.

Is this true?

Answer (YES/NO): NO